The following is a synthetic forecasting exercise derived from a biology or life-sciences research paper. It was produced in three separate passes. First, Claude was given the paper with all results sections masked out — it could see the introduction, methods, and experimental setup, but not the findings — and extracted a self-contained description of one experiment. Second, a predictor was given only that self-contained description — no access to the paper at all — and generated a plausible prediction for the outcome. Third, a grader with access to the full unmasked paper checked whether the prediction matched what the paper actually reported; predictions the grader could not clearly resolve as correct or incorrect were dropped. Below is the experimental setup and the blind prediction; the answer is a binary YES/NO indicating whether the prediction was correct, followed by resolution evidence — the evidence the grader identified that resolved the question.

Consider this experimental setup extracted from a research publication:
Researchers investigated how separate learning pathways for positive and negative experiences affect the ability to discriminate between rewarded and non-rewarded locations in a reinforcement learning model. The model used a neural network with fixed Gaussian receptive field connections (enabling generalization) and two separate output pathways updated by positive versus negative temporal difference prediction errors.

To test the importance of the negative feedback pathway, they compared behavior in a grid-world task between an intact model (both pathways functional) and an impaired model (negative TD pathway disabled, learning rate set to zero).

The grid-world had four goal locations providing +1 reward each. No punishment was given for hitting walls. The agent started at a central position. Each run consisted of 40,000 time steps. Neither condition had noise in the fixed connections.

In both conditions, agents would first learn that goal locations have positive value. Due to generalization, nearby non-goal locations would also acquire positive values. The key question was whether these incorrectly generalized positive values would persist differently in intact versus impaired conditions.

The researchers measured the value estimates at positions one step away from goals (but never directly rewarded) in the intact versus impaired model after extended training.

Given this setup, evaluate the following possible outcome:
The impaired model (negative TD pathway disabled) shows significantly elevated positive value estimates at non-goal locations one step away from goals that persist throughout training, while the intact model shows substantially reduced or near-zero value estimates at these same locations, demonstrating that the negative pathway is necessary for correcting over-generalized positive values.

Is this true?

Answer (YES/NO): YES